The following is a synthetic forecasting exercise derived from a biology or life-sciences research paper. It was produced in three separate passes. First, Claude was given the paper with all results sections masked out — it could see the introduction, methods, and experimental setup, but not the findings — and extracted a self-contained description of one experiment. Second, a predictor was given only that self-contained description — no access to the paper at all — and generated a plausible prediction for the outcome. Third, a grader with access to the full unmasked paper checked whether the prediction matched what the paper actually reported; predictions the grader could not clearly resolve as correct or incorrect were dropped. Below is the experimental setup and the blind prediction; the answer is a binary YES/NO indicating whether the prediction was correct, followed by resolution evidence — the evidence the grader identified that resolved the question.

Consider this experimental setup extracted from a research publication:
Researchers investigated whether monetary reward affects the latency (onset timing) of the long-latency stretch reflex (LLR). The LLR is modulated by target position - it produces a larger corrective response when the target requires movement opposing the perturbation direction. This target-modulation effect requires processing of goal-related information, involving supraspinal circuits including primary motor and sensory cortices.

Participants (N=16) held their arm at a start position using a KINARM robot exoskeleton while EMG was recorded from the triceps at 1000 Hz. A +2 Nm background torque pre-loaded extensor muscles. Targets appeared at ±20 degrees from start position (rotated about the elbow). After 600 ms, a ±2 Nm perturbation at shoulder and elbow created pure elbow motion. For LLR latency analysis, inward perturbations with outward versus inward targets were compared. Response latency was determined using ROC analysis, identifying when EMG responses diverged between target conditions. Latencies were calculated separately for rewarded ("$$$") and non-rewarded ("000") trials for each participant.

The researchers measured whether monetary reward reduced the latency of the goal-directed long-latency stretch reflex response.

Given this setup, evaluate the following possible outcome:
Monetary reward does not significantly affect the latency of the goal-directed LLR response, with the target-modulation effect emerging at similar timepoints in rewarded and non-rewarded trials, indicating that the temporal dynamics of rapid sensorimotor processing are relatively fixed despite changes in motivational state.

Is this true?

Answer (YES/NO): YES